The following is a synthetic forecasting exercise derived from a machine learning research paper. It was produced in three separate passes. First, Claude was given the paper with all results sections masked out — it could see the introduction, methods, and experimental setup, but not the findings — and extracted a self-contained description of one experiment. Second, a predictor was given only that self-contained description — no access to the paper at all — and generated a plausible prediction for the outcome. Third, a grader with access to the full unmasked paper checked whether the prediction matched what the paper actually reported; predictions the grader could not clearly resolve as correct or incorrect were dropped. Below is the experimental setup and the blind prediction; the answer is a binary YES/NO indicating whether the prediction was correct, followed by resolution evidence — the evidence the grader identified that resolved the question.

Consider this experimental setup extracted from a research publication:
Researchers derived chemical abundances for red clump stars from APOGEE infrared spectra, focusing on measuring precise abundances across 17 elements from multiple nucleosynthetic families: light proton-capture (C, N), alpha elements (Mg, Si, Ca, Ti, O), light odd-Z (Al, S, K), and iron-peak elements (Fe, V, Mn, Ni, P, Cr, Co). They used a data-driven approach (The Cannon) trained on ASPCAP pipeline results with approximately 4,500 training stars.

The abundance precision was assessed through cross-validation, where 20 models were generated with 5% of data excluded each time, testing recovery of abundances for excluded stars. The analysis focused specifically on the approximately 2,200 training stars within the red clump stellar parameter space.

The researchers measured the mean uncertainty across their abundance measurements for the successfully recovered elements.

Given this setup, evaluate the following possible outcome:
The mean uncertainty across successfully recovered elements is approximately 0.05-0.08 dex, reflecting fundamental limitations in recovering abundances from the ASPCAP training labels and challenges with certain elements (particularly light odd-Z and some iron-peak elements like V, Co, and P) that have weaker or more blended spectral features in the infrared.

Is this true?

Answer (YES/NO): NO